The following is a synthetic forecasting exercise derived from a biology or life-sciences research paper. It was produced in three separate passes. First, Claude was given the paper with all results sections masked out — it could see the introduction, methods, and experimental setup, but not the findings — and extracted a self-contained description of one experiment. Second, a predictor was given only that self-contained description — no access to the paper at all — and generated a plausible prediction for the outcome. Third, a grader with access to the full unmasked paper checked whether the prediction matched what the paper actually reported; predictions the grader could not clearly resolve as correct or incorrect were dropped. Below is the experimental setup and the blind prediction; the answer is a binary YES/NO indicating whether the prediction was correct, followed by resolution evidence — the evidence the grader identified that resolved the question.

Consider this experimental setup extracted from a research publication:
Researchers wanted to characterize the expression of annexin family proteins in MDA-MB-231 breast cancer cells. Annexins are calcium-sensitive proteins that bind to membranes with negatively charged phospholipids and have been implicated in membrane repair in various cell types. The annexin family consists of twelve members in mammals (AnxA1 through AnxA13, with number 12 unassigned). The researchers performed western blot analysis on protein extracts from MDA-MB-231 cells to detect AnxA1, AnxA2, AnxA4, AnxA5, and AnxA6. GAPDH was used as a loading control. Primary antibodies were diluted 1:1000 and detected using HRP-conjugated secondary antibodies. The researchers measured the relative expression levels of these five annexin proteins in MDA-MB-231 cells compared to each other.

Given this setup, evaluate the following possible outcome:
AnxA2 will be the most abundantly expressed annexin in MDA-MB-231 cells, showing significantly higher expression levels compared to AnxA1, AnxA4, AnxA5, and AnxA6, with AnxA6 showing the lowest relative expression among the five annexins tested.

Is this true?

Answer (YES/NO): NO